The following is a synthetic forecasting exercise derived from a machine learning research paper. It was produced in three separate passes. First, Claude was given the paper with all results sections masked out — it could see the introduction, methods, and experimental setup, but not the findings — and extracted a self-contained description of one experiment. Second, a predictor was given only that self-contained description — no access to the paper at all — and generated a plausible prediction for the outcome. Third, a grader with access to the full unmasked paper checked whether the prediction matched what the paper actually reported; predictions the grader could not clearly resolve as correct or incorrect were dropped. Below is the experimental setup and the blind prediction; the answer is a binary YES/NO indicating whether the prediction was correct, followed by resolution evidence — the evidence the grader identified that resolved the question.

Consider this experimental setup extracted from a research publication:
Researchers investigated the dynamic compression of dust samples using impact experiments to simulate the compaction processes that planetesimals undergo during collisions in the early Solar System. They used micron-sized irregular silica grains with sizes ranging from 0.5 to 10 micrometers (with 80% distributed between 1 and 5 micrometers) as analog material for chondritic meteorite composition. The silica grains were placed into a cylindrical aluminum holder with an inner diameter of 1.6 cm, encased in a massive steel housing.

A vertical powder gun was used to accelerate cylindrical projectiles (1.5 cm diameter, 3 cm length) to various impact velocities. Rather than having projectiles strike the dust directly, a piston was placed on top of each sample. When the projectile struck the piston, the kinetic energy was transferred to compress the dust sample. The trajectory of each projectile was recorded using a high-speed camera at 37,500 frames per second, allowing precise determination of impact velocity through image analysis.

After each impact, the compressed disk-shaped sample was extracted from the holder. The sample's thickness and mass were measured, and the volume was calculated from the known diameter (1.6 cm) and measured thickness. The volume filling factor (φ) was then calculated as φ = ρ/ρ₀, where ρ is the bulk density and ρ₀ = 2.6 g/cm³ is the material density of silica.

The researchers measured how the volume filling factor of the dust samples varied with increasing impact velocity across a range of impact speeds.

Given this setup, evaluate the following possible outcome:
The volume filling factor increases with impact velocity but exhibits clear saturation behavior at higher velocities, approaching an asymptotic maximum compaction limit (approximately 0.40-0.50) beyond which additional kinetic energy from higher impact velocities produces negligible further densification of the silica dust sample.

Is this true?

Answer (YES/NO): NO